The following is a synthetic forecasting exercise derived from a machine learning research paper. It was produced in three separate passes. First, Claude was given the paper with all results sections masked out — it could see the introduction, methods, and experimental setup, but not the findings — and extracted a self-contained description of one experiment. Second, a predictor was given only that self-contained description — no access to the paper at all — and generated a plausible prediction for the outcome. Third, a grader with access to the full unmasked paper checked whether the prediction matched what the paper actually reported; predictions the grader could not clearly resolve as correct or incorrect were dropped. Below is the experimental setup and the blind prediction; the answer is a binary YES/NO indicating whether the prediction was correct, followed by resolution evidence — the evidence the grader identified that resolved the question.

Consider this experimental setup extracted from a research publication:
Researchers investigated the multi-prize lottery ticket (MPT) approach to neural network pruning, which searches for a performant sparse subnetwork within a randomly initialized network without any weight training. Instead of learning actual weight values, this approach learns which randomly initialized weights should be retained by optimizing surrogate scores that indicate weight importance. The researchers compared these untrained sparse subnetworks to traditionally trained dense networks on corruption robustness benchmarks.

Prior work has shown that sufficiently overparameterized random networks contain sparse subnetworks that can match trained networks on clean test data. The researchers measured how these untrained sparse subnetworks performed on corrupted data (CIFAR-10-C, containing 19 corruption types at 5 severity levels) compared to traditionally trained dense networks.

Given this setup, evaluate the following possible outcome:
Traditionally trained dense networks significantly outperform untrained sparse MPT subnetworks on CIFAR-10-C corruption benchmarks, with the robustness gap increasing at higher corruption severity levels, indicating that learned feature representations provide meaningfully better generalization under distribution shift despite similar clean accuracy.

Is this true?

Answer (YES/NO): NO